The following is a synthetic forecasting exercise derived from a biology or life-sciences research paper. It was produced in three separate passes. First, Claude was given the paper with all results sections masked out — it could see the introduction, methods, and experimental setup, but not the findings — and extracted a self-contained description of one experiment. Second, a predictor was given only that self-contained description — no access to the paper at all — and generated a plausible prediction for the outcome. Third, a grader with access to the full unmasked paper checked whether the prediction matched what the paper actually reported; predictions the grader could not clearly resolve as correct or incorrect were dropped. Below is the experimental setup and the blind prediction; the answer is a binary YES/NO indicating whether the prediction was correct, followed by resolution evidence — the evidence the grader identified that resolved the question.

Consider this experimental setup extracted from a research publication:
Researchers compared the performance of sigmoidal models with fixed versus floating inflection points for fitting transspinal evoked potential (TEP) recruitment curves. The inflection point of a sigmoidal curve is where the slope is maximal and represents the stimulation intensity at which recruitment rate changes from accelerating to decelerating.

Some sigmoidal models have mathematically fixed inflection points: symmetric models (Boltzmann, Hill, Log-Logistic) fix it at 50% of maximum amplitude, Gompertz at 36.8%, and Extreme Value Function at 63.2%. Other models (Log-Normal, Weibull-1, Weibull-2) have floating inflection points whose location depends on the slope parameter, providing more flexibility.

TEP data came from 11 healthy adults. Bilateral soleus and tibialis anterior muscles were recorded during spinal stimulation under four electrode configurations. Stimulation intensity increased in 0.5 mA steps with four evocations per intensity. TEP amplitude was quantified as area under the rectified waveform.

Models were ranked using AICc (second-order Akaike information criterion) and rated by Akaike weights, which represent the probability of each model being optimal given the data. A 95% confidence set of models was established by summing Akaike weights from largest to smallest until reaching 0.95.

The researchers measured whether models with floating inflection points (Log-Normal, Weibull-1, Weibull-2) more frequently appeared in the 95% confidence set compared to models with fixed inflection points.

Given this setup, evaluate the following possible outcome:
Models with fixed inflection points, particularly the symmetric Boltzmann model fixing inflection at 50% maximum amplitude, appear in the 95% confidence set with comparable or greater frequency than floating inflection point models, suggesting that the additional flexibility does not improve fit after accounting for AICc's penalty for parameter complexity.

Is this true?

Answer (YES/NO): YES